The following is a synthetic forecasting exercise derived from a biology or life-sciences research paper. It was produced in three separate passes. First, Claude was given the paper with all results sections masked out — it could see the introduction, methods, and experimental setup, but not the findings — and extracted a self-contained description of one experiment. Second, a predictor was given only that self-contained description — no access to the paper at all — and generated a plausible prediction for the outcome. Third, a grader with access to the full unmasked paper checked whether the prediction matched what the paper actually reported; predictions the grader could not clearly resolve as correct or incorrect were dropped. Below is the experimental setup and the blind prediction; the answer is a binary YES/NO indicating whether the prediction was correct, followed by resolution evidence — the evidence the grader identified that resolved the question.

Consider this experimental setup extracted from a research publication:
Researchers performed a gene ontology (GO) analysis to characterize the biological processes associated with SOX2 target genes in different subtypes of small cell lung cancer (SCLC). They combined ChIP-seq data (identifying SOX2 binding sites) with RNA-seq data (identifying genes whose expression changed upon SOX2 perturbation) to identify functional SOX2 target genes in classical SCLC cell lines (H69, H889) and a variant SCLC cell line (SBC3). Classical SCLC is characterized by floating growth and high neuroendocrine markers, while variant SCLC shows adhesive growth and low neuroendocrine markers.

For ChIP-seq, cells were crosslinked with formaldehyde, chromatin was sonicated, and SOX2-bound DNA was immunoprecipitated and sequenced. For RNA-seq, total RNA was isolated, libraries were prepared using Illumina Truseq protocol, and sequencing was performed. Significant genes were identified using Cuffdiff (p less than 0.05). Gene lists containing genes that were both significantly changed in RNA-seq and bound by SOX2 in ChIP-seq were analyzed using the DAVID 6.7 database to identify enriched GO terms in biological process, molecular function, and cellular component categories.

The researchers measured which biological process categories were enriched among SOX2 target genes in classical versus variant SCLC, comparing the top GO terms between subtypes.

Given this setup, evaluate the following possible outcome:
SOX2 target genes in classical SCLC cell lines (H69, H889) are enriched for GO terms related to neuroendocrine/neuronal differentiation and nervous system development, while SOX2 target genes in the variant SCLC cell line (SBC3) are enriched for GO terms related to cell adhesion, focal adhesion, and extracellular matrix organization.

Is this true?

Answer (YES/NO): NO